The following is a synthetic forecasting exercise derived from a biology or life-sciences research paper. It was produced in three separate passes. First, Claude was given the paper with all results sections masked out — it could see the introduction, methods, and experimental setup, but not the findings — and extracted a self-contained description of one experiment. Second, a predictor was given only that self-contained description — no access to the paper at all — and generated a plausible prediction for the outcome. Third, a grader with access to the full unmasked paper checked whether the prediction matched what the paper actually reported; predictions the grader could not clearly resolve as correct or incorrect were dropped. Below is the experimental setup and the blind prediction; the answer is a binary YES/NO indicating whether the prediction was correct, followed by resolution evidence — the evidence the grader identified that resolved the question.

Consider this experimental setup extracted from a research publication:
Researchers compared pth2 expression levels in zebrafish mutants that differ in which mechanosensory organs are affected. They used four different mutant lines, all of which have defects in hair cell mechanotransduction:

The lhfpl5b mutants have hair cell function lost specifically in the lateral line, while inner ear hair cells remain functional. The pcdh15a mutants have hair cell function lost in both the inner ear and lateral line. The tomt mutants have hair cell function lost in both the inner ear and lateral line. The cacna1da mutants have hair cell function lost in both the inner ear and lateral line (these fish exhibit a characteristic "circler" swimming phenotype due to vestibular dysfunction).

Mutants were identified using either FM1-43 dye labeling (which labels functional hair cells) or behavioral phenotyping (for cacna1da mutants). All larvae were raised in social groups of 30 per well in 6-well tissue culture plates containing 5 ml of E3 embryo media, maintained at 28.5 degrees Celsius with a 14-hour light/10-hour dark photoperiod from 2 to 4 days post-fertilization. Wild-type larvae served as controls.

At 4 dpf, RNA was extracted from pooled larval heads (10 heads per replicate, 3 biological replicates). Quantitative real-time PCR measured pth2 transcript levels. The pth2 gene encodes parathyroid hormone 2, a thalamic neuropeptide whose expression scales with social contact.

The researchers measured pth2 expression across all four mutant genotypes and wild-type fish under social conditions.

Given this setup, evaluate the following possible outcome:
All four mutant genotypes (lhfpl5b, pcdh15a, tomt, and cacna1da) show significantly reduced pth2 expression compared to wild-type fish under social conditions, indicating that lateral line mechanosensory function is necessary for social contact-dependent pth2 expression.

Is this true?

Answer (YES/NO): YES